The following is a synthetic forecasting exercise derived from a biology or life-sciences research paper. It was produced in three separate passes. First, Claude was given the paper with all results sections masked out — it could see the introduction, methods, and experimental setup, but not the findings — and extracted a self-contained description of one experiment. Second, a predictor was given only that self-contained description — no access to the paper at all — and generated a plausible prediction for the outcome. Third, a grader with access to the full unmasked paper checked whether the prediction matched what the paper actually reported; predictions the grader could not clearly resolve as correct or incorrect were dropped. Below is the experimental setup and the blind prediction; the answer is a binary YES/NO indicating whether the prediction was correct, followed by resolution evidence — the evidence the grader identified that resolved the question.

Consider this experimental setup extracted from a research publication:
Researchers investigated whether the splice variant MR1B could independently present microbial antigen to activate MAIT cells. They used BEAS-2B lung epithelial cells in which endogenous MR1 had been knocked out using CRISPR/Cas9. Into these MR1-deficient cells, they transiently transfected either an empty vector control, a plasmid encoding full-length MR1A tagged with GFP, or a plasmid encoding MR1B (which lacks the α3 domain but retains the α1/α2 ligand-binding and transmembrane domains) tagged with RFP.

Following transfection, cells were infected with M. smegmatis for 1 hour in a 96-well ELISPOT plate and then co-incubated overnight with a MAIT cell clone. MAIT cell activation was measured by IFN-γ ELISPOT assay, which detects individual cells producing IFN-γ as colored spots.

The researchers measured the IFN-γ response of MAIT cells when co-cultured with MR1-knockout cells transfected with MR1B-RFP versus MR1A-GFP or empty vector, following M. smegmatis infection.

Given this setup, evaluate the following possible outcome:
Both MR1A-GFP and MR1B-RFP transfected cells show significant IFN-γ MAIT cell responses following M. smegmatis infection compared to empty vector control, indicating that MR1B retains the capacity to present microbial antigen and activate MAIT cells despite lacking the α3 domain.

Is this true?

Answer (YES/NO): NO